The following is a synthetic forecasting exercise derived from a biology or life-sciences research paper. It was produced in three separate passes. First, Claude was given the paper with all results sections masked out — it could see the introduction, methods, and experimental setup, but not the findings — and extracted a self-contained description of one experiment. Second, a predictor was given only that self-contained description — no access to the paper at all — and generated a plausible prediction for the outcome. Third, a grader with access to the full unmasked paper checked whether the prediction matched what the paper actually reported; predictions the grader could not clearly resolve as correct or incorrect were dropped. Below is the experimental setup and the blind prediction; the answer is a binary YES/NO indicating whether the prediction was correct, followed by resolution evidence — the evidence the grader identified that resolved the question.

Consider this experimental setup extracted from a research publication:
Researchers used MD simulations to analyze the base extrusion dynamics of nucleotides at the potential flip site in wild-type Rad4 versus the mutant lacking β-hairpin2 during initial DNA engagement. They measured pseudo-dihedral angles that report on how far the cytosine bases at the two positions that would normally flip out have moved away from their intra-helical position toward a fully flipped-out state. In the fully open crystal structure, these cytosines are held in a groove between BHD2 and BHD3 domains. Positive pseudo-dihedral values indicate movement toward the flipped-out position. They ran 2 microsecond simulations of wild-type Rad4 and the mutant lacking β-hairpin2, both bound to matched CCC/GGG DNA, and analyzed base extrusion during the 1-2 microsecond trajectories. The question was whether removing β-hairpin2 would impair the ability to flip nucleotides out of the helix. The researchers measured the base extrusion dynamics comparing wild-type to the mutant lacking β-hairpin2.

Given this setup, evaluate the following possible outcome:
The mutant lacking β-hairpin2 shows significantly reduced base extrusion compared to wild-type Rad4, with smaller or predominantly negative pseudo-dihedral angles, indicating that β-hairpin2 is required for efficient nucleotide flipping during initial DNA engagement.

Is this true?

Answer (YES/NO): NO